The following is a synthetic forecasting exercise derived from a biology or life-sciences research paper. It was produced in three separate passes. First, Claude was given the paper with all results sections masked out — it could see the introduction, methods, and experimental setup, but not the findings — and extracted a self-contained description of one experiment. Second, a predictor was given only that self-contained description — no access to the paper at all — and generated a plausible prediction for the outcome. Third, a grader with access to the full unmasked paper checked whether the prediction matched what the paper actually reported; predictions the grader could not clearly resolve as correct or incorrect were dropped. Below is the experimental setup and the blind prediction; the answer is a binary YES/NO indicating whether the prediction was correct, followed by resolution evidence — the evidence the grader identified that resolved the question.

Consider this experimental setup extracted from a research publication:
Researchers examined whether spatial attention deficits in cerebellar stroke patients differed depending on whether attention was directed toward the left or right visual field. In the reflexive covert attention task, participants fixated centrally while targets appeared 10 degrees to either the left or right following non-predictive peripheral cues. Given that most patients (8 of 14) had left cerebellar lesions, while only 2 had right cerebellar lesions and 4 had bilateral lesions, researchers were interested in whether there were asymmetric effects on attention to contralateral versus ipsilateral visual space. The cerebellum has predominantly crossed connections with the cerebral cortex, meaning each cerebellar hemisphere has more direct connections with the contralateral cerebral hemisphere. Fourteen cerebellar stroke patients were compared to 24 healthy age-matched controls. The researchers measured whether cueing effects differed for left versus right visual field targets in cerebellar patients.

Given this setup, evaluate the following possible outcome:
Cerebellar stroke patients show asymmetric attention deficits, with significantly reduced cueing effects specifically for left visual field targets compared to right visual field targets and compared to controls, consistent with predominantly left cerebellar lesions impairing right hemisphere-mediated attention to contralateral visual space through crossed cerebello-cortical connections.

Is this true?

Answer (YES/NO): NO